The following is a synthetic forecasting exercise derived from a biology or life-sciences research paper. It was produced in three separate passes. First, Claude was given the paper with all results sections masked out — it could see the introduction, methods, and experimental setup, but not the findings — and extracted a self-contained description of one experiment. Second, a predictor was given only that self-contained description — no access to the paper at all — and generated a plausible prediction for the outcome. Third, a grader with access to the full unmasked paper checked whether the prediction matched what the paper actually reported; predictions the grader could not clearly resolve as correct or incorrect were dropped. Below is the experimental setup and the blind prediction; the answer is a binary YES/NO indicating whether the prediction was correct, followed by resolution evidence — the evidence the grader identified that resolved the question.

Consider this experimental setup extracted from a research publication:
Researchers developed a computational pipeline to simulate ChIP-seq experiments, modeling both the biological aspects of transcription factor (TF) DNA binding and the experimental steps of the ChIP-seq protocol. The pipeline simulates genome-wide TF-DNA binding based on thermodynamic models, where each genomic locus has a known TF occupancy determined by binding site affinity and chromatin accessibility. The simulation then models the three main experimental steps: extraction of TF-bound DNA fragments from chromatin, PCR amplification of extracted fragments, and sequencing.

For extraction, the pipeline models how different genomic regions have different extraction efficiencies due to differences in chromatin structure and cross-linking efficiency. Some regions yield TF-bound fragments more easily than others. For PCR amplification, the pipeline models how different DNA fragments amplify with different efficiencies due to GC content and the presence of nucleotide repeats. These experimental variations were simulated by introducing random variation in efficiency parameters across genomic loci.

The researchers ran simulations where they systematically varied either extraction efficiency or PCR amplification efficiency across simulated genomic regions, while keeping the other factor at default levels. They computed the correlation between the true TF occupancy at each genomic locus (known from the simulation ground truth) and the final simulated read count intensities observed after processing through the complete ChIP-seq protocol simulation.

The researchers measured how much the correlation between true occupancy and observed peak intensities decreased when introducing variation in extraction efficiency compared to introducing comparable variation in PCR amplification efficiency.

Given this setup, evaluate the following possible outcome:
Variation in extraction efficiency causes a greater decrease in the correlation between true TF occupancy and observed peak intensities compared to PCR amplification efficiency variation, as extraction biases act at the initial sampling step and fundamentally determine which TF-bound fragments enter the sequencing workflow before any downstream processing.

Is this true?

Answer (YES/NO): YES